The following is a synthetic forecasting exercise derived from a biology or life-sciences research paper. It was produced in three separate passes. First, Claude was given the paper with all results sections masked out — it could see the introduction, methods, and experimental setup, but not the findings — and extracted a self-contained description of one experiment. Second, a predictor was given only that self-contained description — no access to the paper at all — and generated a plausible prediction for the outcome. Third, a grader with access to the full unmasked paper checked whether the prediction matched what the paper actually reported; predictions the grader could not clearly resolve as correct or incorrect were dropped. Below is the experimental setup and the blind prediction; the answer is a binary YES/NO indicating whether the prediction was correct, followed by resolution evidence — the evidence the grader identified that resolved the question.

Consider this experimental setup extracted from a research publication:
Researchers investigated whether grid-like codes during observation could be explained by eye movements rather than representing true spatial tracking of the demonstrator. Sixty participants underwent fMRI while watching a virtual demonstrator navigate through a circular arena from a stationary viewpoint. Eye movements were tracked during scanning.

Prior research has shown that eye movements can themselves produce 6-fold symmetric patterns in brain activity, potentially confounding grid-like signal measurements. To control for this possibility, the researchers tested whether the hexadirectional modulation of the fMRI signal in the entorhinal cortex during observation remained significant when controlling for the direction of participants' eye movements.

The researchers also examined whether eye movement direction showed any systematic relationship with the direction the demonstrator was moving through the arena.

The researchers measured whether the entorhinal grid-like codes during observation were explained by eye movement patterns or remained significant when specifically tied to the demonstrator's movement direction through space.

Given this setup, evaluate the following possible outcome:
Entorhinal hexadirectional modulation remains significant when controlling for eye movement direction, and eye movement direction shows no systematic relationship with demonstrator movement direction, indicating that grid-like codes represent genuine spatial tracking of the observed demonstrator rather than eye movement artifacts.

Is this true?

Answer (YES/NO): NO